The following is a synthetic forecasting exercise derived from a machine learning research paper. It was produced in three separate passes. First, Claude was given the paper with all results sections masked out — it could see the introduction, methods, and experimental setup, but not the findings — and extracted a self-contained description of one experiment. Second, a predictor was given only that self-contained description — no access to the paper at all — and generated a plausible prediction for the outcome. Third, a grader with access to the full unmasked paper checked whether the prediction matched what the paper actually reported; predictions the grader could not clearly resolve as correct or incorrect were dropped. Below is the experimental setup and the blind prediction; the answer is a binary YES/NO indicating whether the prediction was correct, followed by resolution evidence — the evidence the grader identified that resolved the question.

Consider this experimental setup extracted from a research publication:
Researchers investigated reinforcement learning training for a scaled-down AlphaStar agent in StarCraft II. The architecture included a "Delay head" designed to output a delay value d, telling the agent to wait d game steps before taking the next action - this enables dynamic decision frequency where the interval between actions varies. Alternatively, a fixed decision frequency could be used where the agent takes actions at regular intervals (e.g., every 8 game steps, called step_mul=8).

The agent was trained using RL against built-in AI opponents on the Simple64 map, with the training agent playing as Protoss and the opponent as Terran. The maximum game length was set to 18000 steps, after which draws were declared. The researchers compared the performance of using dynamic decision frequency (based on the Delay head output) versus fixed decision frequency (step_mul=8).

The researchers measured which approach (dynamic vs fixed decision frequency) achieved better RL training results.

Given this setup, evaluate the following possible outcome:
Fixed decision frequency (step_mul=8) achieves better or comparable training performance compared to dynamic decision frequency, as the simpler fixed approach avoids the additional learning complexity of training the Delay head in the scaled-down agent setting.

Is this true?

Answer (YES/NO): YES